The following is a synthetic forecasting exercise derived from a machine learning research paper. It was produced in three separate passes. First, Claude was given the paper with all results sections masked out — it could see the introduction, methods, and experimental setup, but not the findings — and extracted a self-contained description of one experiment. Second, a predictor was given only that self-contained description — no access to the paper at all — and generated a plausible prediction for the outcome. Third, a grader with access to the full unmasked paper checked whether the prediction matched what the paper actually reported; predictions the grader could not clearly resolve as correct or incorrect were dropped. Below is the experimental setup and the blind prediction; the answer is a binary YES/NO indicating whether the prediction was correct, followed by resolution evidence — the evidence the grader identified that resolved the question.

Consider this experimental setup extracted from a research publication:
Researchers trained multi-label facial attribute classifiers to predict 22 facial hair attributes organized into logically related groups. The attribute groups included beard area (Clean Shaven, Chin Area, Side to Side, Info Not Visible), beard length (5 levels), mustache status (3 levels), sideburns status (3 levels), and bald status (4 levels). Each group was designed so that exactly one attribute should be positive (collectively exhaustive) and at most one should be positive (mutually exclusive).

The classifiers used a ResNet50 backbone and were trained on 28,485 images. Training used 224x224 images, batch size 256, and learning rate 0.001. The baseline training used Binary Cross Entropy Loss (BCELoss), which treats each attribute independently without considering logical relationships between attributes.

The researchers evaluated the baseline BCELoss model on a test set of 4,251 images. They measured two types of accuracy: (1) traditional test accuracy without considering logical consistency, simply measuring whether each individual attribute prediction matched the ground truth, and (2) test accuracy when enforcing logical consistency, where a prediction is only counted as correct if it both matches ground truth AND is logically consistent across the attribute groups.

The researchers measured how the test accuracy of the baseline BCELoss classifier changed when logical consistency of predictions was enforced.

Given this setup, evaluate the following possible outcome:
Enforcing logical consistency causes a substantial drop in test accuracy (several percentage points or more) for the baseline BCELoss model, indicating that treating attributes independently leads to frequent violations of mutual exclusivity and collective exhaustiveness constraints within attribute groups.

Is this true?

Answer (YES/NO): YES